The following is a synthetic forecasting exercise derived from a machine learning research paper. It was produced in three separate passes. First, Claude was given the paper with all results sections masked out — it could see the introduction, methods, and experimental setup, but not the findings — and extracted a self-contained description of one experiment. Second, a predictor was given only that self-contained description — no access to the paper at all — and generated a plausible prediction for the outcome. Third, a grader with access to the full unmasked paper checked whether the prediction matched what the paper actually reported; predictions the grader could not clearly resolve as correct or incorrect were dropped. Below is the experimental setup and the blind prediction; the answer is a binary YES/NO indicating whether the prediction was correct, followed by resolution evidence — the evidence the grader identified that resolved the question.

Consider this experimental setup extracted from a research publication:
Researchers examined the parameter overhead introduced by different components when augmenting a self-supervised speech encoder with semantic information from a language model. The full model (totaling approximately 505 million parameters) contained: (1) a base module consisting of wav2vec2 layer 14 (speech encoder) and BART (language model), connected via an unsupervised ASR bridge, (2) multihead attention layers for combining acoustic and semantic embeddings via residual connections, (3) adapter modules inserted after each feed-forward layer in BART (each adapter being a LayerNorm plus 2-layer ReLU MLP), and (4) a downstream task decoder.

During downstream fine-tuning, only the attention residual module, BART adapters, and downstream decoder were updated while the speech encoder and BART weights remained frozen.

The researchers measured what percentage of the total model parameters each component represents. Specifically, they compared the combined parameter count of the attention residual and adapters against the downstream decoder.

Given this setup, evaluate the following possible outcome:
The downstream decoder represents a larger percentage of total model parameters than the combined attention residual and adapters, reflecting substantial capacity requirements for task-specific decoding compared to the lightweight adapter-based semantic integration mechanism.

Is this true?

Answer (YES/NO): YES